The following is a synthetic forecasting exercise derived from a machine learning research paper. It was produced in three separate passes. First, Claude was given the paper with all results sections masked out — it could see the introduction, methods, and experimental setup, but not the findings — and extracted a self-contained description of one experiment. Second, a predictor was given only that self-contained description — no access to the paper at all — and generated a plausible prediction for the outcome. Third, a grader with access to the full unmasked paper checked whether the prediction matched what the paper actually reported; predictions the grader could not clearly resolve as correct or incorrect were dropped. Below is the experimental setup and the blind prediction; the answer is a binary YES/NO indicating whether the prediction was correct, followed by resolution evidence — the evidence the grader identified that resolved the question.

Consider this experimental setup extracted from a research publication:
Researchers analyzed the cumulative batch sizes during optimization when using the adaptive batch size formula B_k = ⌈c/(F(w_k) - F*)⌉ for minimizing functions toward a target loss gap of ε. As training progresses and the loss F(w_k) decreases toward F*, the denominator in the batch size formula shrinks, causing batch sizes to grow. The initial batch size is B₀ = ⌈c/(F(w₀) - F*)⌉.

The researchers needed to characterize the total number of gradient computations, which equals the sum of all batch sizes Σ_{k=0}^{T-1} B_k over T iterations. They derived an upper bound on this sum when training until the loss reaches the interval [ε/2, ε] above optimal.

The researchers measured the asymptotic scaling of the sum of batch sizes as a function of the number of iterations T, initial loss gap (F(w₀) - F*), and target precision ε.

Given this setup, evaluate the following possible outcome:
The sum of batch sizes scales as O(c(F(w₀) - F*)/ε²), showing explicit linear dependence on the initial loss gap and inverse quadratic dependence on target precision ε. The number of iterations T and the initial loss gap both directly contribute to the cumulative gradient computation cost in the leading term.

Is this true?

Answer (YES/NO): NO